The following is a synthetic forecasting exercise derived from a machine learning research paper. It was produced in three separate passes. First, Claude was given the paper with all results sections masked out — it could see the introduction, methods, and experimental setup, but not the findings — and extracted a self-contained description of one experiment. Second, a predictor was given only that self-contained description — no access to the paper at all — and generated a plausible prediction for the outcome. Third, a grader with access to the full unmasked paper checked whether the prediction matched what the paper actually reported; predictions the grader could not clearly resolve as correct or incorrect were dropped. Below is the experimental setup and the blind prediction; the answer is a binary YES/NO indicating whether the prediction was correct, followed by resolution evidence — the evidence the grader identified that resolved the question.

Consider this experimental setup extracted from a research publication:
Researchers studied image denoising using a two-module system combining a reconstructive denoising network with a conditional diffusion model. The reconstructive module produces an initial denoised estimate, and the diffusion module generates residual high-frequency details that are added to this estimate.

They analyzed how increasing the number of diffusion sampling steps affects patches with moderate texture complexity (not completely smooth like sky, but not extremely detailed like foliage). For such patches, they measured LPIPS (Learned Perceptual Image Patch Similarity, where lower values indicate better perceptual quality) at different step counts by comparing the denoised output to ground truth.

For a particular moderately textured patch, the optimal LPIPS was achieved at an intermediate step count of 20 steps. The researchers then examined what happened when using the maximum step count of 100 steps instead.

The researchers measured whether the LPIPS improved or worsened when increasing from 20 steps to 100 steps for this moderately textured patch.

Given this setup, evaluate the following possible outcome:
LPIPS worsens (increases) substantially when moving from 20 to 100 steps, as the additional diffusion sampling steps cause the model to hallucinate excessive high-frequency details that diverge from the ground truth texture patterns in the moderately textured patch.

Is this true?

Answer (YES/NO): NO